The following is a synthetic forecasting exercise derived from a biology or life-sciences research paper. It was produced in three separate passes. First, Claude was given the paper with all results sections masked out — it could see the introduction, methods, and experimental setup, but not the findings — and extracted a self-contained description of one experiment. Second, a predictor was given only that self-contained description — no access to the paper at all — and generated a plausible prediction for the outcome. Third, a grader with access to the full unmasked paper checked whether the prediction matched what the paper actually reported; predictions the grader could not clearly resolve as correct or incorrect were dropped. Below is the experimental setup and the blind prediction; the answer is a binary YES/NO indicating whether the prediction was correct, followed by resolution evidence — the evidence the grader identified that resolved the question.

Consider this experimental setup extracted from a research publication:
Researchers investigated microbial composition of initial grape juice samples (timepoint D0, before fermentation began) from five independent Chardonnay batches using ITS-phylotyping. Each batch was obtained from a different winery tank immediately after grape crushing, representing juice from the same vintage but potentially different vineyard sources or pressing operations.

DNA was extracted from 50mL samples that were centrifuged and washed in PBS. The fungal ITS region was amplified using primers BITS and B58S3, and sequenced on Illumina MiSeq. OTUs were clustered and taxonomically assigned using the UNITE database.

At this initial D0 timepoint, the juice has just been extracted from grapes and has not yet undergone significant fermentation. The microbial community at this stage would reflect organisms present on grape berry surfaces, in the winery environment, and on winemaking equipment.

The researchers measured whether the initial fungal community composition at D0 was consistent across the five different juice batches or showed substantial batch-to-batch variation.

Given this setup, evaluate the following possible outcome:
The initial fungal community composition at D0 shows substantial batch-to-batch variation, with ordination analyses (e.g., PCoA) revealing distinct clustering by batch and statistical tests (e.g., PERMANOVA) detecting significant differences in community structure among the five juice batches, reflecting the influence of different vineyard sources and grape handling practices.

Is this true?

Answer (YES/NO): NO